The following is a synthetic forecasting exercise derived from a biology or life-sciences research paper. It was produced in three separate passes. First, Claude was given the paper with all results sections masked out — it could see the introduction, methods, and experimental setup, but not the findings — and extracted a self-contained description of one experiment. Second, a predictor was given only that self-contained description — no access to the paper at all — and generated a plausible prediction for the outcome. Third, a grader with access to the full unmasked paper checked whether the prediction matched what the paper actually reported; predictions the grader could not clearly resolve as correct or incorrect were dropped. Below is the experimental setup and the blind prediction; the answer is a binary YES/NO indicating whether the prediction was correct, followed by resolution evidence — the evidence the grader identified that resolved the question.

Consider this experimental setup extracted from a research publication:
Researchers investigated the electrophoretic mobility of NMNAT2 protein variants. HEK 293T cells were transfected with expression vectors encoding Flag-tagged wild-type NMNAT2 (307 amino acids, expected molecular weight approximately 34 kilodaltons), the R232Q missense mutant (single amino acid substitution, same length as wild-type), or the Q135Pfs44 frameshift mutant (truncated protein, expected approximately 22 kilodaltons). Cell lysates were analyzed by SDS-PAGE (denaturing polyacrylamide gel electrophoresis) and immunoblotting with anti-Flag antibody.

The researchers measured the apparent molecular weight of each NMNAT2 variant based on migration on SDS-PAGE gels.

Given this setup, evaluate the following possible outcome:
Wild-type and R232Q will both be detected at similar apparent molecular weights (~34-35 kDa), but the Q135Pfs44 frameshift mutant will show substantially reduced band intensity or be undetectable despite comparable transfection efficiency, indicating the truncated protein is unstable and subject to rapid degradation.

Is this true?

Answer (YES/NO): NO